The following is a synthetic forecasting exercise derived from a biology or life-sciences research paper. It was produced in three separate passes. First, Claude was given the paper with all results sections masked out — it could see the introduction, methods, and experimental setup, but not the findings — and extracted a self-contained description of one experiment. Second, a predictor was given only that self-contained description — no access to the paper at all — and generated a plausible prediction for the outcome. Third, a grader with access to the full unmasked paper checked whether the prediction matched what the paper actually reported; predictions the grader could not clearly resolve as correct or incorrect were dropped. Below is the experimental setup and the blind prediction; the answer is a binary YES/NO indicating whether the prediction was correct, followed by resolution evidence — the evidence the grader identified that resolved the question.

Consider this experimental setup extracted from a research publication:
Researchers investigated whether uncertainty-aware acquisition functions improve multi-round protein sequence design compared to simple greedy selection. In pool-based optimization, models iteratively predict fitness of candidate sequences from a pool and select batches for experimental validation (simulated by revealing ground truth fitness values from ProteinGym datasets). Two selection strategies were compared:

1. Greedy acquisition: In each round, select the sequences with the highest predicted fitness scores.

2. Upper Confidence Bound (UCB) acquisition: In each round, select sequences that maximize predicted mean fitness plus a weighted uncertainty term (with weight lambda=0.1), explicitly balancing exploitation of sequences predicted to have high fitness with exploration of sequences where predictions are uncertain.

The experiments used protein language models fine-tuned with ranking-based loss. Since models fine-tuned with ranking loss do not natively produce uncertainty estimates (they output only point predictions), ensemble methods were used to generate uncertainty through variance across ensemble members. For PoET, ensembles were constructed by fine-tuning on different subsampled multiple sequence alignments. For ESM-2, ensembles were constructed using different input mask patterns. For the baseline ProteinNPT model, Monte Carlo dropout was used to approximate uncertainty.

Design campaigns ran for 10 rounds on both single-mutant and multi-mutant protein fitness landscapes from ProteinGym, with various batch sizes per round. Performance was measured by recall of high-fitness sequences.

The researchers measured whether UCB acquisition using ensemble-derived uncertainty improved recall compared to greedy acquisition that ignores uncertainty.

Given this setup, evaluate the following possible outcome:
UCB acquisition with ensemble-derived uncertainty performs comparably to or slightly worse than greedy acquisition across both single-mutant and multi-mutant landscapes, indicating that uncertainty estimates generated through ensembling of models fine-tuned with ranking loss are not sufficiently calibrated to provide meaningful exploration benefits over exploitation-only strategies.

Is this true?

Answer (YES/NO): YES